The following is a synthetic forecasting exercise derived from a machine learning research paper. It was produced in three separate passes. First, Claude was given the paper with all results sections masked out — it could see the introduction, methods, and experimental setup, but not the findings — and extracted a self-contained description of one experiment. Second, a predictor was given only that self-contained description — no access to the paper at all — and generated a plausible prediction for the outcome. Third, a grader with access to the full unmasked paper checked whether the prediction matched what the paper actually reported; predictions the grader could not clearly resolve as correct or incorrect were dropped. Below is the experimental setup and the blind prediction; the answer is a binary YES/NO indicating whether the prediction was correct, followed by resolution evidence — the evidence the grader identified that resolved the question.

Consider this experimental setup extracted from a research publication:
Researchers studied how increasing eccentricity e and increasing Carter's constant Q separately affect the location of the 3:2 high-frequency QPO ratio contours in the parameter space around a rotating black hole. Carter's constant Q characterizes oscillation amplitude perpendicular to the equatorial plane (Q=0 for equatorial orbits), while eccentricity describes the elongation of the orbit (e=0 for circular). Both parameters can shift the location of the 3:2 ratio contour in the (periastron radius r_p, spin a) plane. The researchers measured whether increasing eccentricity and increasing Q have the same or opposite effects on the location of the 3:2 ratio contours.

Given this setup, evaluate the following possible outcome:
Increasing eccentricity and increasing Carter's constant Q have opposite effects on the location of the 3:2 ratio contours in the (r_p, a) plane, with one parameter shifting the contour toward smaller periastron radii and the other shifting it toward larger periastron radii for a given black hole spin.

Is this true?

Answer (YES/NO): YES